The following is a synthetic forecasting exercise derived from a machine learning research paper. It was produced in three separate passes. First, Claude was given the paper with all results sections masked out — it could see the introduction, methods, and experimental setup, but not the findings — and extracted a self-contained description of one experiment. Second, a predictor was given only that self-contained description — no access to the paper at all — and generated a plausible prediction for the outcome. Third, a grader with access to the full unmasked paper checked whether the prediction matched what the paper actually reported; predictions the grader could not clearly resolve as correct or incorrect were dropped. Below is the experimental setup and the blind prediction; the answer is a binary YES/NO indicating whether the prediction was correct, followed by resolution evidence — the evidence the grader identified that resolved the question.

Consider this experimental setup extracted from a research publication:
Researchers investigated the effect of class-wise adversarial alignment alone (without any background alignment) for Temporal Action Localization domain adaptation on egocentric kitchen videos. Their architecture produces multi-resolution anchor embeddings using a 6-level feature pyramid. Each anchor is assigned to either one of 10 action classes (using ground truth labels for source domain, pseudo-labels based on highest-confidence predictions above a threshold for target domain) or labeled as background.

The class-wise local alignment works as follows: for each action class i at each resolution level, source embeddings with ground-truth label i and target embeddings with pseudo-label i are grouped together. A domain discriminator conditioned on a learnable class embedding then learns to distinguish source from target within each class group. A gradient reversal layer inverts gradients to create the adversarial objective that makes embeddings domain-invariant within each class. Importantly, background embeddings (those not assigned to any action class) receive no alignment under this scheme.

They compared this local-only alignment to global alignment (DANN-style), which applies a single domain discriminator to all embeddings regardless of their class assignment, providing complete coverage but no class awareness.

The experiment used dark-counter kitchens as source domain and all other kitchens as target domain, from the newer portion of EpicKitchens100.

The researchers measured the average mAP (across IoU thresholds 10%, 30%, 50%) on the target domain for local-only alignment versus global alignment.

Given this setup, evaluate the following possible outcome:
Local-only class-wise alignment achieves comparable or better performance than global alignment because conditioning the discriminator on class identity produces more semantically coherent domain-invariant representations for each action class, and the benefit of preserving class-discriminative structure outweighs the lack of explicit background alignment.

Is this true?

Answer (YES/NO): YES